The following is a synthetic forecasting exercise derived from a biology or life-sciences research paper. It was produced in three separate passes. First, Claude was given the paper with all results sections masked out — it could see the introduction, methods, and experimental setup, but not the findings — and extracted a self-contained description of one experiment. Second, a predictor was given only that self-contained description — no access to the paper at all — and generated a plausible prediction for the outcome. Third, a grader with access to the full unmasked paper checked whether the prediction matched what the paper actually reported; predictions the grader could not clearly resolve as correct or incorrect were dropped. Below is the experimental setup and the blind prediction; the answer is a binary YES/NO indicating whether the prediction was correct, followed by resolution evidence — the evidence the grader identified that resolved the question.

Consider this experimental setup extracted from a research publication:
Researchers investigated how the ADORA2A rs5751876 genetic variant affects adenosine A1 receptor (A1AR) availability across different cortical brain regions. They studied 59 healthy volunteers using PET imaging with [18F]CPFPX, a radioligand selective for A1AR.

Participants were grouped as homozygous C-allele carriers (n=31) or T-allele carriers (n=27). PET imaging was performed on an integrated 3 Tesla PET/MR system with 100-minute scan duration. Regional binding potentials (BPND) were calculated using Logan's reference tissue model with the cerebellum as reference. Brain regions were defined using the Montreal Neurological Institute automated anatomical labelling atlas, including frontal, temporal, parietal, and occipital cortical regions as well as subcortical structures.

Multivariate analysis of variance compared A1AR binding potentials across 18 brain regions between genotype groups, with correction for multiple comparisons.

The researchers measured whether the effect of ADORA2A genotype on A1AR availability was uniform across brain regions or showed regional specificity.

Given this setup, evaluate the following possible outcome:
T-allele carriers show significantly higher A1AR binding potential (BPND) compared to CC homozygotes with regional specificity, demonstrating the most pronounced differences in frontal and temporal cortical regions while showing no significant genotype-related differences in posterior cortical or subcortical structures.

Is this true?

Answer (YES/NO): NO